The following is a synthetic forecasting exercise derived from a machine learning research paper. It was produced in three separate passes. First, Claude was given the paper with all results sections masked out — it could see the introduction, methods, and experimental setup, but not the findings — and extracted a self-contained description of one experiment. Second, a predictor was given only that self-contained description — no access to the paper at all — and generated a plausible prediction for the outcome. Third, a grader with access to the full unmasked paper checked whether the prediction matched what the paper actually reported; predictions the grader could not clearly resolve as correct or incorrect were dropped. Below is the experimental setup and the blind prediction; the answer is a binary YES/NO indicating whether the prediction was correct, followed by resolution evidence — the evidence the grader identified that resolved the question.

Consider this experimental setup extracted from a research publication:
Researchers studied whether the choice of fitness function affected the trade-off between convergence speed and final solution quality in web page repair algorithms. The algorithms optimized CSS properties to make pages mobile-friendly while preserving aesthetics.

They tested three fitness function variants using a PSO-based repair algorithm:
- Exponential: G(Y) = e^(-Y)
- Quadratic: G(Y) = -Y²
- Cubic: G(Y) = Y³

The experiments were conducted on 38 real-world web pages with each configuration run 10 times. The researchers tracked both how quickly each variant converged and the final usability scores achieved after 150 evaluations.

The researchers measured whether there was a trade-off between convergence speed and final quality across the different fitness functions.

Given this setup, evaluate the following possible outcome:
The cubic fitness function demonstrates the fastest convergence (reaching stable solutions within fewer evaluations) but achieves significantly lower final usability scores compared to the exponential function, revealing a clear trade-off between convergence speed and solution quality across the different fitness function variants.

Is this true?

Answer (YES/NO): NO